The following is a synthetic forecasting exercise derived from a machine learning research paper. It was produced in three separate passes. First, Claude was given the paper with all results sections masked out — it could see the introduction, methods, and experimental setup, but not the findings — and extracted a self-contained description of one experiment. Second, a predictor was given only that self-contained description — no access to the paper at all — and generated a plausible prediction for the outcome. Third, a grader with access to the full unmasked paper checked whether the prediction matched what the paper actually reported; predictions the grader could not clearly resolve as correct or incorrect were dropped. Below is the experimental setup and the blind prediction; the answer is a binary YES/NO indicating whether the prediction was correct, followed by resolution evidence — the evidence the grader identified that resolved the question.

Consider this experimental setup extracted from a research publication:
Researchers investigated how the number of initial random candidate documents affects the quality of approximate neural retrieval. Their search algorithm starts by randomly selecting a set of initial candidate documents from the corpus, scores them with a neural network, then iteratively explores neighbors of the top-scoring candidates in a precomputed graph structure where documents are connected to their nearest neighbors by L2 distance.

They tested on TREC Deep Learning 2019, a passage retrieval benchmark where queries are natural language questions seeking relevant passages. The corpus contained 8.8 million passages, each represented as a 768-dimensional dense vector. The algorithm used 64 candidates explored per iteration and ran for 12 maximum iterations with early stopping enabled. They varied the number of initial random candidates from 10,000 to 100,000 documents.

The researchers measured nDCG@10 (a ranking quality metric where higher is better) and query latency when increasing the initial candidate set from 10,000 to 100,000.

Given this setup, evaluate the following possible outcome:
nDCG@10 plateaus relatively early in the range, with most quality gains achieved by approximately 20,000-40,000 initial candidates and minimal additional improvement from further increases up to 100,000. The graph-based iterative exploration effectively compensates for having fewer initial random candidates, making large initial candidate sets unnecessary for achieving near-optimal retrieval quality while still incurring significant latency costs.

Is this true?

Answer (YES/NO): NO